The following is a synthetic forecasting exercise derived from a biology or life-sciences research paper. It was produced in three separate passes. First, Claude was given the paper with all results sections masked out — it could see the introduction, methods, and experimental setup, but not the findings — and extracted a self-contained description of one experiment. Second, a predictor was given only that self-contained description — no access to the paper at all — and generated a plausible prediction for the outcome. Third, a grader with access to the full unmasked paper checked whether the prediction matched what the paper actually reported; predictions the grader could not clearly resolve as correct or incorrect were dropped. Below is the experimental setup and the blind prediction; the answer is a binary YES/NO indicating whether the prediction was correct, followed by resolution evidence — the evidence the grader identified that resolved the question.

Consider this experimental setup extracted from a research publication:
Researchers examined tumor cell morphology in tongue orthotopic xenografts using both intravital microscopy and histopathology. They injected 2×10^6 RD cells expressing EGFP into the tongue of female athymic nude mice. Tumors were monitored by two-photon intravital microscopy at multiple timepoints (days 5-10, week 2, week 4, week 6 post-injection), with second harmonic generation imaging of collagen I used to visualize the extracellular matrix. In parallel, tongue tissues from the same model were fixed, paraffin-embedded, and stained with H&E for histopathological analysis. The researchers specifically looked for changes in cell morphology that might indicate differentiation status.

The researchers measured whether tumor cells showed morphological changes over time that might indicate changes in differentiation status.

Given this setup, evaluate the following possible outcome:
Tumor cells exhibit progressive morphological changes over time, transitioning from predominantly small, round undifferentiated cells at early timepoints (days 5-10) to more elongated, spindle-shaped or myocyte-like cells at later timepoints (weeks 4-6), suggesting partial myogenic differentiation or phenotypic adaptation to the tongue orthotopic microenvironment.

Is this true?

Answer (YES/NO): YES